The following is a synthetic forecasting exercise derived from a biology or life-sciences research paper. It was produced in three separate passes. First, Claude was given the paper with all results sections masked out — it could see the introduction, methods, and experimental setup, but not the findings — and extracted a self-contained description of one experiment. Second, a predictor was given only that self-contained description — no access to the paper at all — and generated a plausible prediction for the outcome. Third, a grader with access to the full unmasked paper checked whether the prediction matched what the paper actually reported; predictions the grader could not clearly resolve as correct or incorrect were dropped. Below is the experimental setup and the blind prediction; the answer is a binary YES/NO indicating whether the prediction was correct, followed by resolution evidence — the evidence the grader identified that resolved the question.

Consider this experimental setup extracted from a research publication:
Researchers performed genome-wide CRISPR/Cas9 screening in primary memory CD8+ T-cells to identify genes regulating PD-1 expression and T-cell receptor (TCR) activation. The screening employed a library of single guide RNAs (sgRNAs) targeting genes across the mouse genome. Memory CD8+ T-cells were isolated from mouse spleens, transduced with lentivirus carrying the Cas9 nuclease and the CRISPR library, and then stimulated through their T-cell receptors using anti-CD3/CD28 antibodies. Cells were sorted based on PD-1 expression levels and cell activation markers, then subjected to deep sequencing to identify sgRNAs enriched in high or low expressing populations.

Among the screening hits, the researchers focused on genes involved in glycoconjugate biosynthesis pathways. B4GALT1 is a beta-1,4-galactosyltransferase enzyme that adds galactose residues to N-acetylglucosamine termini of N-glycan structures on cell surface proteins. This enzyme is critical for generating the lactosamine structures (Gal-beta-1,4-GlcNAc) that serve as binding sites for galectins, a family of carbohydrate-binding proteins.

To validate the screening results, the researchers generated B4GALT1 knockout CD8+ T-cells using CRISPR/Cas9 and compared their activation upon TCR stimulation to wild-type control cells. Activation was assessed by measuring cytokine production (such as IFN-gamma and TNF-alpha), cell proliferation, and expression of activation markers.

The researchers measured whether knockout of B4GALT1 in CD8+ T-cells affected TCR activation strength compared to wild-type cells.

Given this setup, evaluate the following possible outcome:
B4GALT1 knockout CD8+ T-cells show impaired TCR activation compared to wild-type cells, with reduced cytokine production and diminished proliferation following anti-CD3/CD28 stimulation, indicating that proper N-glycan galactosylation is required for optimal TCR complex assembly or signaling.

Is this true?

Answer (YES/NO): NO